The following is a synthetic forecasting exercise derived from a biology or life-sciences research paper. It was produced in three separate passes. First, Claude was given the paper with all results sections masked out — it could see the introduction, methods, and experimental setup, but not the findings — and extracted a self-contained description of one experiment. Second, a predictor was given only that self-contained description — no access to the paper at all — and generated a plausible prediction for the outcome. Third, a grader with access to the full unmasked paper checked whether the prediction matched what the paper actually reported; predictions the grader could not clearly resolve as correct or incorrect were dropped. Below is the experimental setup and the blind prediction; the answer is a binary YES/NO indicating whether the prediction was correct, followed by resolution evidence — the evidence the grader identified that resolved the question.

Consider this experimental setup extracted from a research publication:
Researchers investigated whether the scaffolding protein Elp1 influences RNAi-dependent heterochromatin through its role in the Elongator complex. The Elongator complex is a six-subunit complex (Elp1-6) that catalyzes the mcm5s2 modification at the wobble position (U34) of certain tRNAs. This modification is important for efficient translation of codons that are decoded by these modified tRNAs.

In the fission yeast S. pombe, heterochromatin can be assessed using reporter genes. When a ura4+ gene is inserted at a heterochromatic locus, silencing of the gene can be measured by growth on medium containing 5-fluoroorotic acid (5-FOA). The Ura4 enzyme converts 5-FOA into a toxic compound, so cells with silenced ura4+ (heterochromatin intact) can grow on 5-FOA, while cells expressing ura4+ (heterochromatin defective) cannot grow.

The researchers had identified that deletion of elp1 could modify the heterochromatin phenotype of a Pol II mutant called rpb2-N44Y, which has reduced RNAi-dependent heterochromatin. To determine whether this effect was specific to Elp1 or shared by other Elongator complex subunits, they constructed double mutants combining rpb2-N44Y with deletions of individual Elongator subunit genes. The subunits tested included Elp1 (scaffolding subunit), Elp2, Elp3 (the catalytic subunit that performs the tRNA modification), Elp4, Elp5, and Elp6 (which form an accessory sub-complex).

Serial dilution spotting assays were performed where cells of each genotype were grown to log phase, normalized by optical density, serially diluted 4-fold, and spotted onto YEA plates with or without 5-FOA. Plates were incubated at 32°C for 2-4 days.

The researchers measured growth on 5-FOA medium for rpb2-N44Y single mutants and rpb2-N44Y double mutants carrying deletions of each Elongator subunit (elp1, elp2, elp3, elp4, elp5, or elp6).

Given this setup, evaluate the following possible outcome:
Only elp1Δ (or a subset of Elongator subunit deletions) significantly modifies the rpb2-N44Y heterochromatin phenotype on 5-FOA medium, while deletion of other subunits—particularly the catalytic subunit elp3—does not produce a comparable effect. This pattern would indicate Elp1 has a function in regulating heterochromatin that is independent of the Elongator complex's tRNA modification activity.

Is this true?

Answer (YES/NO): YES